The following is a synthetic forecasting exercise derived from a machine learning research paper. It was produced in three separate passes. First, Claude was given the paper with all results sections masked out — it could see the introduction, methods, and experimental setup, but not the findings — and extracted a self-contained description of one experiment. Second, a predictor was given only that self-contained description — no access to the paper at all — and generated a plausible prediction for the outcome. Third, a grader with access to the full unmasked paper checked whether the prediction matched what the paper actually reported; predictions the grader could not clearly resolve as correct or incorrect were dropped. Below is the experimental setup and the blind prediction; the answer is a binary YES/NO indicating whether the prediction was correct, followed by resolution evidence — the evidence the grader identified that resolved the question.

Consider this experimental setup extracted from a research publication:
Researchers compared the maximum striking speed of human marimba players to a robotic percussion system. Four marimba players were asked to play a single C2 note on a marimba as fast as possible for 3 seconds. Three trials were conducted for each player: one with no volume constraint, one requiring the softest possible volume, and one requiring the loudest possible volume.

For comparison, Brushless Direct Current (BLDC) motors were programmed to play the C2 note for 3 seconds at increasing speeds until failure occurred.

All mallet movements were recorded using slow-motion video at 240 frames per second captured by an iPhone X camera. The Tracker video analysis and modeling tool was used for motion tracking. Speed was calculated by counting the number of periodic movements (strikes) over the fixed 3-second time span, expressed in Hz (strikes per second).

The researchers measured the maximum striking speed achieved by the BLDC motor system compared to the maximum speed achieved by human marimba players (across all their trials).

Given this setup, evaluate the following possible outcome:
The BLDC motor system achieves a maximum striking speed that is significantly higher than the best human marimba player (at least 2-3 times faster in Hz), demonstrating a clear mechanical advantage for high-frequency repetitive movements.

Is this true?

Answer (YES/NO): YES